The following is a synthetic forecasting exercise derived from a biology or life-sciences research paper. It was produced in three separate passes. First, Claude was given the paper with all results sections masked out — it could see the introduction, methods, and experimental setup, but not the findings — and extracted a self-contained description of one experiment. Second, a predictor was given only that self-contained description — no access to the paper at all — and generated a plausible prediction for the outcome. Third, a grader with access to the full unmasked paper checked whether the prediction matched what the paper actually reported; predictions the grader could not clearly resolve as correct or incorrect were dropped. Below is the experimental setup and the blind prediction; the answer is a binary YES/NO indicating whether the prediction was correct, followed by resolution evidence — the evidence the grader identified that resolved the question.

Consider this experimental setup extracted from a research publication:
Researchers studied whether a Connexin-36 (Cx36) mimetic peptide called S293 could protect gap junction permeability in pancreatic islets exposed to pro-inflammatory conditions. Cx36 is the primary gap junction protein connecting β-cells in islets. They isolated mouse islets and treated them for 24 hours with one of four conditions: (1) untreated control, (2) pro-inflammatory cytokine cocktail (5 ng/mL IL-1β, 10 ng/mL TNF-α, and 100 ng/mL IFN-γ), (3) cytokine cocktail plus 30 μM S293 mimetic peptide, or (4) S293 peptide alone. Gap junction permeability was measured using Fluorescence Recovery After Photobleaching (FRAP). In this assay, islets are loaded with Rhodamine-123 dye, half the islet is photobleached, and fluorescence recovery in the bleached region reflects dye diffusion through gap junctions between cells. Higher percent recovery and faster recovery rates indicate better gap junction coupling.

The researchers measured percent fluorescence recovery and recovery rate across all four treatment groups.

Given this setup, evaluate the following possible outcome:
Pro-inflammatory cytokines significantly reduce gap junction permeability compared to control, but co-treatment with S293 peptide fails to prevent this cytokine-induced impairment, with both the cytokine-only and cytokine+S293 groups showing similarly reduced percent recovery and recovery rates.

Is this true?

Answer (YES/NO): NO